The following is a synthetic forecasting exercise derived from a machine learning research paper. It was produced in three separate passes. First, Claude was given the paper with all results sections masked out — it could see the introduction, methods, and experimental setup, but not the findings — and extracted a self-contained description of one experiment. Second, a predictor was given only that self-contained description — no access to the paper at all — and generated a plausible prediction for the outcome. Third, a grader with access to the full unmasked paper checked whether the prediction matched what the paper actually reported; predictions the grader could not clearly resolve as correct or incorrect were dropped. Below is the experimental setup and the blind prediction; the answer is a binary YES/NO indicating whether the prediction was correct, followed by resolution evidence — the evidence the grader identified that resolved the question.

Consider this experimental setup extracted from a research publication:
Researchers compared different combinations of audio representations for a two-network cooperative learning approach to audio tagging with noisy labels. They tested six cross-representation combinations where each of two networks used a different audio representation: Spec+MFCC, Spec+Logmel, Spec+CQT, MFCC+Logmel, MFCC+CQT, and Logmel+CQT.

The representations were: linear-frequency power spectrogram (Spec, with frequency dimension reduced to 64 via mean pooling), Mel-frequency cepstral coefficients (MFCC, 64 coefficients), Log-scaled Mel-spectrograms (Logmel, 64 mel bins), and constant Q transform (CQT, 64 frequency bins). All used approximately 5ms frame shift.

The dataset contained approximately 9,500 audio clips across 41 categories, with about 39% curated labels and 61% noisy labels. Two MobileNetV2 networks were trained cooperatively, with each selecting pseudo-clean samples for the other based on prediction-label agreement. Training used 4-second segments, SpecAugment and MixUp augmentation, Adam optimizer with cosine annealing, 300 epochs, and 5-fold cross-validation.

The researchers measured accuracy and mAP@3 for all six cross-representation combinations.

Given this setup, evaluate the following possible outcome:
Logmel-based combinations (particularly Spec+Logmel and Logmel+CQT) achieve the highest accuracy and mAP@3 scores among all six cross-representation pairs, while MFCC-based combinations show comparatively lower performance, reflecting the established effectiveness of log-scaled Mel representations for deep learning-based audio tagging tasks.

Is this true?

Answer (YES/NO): NO